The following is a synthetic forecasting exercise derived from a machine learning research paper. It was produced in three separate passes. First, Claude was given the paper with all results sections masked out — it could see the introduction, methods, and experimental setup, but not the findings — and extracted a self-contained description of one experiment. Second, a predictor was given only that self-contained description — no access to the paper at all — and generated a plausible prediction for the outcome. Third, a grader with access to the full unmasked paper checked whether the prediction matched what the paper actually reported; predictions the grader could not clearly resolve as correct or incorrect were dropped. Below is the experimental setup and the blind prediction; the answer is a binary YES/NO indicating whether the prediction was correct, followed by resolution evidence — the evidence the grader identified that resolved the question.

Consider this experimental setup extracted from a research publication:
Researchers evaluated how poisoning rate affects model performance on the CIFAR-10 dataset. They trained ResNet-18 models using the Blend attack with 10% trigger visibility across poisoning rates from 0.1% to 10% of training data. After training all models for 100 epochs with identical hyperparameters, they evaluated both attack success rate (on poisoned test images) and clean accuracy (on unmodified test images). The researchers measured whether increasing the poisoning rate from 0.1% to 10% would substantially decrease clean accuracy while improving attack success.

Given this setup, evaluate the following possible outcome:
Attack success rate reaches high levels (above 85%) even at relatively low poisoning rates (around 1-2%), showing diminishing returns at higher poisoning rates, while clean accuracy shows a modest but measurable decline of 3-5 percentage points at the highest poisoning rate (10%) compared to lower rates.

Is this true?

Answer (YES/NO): NO